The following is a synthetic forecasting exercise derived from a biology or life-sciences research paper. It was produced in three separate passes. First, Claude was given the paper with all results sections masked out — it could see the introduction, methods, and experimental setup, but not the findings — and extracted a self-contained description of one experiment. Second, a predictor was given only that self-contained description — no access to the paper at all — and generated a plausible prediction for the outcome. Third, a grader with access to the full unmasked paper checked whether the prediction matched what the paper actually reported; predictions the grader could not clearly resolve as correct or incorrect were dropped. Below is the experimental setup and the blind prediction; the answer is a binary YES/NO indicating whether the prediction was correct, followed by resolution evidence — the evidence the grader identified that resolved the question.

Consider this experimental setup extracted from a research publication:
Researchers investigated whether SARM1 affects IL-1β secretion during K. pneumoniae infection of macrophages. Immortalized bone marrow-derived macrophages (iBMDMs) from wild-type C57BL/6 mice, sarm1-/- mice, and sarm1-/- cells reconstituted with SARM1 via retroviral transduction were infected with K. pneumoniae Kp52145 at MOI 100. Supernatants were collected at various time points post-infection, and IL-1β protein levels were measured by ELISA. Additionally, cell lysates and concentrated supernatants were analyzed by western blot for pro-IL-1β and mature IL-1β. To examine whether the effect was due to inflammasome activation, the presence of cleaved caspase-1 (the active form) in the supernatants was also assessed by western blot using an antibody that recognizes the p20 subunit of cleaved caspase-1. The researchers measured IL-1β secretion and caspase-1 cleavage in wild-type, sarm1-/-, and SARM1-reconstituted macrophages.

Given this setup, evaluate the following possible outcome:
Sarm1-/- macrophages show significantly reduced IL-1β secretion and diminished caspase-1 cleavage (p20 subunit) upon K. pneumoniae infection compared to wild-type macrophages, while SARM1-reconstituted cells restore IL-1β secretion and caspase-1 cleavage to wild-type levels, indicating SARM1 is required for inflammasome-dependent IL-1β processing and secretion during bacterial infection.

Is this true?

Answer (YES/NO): NO